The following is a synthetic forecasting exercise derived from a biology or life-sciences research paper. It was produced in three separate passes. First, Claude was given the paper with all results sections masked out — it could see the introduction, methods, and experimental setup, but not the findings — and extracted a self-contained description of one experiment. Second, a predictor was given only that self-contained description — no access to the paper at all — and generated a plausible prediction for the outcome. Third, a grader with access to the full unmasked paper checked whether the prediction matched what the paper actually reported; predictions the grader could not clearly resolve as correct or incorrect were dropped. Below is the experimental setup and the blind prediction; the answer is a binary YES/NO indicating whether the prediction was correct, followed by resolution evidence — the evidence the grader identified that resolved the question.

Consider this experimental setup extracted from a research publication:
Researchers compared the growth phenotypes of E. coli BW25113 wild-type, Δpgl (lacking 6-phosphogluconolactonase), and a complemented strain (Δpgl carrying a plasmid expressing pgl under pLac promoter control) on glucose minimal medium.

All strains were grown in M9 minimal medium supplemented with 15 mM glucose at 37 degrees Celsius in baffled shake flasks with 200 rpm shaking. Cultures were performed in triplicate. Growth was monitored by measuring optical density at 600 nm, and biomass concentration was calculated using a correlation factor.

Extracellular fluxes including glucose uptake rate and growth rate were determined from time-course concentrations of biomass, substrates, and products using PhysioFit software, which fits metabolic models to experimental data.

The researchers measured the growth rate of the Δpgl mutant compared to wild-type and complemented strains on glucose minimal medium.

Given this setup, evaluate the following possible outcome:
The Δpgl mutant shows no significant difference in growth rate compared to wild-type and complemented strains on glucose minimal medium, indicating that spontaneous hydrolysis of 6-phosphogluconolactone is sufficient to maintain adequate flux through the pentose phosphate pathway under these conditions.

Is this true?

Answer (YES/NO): NO